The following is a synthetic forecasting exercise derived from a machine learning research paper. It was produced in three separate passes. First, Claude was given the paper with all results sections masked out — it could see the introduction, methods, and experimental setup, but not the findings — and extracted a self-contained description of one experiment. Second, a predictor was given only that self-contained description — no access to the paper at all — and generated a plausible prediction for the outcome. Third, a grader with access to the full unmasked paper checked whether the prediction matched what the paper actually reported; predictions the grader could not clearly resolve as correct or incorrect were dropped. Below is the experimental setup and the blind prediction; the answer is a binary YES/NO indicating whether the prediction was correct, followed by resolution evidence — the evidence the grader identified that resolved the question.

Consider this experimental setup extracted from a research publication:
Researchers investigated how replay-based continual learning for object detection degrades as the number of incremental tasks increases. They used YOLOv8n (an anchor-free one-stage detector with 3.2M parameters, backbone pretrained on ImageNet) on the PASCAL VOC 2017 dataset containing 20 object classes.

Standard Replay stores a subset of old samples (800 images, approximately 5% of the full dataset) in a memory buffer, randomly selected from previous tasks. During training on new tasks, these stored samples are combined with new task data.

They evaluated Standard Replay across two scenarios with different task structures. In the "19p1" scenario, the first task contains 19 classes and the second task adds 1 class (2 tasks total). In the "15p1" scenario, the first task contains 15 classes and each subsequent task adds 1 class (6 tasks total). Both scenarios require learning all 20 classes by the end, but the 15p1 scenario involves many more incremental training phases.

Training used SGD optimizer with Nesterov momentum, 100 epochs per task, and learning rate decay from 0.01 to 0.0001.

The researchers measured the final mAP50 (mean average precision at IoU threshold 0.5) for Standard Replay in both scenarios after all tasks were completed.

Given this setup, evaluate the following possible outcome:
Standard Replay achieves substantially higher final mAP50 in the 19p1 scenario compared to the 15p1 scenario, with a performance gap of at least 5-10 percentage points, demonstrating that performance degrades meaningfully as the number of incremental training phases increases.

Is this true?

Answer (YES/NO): YES